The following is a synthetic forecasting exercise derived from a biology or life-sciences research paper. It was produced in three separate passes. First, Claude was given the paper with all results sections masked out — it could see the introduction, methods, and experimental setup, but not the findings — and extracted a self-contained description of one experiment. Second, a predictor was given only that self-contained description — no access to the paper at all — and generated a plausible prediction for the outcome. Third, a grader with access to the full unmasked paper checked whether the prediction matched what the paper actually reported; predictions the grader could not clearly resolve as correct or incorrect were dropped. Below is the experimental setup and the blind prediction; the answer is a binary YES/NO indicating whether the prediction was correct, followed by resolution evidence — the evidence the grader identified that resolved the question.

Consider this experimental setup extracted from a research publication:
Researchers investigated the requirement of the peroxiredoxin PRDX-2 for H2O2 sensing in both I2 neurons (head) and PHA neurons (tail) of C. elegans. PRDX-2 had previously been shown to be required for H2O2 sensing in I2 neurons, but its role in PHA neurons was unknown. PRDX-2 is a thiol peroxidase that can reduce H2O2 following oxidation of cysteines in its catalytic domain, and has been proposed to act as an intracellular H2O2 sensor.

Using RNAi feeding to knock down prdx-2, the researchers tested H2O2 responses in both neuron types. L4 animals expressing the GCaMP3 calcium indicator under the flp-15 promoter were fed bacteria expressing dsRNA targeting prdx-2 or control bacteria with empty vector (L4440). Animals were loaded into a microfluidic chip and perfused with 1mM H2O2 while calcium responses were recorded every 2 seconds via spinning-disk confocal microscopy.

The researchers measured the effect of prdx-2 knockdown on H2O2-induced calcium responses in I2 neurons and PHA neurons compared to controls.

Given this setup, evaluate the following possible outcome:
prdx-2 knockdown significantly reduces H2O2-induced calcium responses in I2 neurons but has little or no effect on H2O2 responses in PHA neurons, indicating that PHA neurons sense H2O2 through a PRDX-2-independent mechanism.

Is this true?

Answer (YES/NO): NO